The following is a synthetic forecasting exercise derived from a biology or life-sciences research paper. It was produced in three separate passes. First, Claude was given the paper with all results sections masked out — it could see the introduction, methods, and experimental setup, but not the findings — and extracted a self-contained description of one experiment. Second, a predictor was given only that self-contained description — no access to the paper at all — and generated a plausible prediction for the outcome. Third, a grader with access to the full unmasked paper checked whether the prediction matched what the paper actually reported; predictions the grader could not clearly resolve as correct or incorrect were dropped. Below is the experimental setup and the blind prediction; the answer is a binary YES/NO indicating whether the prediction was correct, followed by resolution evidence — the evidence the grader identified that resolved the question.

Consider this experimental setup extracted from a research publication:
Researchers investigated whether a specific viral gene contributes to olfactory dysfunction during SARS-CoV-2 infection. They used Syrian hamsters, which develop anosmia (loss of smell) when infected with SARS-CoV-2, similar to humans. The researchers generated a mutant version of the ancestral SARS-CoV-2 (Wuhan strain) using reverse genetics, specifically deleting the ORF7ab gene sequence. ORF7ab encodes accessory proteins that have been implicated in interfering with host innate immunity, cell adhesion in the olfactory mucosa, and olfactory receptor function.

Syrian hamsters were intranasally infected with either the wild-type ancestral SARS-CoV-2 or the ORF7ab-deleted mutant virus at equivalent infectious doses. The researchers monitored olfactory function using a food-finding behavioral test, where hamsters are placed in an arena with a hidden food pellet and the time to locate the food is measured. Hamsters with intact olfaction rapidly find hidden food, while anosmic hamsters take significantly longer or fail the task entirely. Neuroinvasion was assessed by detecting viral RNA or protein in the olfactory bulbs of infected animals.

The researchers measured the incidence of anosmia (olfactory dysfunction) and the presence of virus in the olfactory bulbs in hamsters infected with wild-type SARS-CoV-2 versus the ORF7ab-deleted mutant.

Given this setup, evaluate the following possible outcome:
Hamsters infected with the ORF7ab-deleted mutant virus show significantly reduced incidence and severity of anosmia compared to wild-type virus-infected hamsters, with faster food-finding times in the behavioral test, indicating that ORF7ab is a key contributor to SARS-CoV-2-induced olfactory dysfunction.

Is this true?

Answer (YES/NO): YES